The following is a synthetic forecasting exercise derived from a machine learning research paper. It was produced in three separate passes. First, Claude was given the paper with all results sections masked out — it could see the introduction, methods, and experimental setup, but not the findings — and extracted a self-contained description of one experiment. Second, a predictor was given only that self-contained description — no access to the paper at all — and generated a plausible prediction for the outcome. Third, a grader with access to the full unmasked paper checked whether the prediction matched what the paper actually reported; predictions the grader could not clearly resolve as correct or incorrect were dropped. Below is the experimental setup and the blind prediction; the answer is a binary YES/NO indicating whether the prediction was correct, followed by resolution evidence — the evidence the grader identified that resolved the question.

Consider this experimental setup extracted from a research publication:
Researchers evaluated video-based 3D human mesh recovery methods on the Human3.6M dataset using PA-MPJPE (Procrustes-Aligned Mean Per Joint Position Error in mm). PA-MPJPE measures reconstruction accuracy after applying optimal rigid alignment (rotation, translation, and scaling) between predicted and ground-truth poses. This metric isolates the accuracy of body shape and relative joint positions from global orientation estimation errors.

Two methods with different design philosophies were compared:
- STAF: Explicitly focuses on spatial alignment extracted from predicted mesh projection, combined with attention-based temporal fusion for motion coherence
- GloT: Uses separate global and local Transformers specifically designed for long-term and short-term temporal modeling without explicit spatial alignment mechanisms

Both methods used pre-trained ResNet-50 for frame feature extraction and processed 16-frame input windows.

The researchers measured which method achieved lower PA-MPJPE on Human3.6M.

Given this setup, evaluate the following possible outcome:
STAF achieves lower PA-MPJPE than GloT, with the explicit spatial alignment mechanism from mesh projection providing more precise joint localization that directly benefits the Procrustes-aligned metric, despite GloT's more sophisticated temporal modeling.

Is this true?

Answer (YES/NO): YES